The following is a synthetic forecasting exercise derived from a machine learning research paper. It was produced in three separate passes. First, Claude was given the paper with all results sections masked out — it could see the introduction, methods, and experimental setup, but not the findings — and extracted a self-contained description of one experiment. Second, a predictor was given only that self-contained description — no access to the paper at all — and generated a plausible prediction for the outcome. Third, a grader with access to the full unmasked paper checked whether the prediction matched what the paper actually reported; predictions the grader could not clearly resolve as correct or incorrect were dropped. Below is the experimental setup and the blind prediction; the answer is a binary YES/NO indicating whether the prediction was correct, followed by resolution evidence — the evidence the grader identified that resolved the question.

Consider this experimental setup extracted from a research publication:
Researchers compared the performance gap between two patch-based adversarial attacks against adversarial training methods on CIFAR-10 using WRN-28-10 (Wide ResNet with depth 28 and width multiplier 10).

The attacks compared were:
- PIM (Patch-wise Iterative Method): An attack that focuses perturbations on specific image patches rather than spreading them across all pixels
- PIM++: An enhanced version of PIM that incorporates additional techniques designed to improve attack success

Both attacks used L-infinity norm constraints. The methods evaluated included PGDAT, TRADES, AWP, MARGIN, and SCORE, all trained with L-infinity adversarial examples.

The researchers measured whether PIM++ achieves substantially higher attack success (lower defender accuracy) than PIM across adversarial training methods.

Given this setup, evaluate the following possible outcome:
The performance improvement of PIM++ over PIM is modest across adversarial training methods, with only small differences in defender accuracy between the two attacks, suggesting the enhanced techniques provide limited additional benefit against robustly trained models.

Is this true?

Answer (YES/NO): YES